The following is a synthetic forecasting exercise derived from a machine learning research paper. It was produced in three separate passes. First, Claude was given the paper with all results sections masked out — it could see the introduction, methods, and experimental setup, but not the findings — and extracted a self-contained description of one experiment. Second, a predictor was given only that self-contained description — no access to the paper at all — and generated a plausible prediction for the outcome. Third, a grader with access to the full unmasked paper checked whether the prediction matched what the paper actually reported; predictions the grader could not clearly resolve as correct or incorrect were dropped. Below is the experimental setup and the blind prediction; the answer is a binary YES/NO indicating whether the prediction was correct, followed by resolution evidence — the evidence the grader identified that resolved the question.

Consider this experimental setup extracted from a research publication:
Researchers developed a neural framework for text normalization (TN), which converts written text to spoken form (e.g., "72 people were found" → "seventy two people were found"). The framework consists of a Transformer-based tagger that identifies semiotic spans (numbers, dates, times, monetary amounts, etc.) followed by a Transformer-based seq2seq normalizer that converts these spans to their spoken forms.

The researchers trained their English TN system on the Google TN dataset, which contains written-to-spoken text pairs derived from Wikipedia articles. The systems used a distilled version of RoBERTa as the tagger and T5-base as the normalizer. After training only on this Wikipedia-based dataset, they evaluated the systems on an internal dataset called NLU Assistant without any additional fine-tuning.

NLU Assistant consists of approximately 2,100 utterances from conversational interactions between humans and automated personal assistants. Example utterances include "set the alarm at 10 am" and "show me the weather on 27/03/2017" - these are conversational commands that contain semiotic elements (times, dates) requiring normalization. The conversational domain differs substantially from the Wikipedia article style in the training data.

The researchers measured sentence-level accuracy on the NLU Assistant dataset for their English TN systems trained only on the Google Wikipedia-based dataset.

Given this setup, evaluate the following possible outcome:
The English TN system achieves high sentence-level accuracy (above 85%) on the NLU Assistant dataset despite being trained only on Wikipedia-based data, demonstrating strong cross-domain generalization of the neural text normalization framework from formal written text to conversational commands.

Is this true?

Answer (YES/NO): YES